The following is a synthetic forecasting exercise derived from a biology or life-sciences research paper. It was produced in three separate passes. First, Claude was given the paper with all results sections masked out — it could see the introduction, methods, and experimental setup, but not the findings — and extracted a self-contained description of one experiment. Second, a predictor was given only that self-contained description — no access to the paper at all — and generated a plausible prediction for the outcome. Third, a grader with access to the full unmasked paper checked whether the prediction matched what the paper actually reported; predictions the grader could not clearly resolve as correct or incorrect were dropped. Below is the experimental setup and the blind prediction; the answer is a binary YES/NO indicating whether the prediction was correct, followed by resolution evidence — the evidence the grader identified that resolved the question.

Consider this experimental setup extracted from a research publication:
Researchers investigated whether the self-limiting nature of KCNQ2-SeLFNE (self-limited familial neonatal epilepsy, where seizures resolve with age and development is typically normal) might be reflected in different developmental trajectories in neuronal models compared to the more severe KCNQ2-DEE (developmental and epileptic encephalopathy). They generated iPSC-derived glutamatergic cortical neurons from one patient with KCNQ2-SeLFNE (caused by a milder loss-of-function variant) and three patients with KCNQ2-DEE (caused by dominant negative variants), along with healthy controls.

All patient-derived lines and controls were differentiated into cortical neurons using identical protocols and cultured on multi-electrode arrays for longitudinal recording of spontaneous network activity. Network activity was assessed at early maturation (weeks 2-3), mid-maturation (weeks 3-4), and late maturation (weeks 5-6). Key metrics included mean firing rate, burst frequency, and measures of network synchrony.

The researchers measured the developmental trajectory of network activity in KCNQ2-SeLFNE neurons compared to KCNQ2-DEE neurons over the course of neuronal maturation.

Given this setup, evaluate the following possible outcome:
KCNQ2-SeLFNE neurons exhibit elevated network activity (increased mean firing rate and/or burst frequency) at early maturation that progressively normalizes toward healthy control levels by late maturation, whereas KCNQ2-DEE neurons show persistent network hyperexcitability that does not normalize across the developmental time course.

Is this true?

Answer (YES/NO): NO